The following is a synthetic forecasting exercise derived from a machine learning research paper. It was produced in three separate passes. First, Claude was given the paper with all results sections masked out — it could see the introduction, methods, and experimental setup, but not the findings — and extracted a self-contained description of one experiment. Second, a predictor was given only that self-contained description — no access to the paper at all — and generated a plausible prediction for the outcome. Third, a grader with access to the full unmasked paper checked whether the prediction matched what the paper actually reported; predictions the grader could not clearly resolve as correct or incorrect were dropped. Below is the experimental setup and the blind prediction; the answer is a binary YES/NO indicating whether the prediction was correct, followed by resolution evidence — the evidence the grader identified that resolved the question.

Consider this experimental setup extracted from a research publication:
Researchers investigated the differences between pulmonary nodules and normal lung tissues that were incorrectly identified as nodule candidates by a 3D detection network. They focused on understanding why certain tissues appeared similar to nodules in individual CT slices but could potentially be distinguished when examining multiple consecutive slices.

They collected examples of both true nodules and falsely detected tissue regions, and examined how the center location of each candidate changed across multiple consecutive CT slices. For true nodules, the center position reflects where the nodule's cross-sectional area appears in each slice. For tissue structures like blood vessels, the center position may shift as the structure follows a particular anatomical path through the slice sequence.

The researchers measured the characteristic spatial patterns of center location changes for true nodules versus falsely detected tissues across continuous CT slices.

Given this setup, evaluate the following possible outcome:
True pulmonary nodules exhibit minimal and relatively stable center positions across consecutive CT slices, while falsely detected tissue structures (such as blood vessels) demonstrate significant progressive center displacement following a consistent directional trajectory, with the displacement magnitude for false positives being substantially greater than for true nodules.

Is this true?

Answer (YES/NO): YES